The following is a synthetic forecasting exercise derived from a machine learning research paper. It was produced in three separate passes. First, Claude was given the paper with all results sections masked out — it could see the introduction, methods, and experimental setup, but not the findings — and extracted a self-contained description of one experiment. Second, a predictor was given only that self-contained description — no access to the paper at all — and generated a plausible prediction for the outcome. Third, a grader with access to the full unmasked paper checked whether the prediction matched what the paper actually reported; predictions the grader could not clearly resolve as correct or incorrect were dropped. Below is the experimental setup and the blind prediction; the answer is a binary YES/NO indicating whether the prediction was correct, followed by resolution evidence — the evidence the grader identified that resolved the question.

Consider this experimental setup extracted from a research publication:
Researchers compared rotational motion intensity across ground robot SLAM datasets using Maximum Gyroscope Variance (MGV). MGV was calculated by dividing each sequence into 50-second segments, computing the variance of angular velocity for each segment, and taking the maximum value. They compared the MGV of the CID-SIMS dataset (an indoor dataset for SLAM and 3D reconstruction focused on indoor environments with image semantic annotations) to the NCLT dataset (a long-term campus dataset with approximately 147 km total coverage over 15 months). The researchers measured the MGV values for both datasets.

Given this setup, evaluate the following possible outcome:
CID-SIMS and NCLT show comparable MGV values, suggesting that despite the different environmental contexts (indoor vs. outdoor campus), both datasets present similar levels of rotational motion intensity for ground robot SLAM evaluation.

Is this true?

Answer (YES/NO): NO